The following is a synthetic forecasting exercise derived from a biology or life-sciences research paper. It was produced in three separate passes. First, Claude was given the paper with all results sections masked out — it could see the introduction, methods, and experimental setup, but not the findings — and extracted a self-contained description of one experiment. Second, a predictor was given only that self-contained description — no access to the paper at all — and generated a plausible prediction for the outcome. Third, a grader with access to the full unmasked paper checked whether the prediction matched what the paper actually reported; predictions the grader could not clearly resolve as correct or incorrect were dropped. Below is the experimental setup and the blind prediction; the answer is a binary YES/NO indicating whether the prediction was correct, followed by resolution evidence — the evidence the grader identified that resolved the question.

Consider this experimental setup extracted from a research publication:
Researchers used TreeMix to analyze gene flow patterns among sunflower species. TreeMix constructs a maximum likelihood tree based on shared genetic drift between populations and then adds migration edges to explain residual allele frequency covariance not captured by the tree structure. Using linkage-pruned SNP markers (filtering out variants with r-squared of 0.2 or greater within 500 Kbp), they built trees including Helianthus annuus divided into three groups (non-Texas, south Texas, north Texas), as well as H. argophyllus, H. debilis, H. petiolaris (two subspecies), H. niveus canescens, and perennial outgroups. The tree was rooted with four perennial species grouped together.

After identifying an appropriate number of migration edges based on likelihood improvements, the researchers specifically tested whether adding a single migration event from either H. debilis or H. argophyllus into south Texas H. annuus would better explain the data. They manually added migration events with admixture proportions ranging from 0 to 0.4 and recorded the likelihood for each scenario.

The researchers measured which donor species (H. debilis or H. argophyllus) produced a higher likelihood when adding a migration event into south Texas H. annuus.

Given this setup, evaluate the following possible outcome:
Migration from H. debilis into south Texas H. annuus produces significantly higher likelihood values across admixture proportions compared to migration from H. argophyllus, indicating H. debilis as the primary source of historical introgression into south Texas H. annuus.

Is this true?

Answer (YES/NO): NO